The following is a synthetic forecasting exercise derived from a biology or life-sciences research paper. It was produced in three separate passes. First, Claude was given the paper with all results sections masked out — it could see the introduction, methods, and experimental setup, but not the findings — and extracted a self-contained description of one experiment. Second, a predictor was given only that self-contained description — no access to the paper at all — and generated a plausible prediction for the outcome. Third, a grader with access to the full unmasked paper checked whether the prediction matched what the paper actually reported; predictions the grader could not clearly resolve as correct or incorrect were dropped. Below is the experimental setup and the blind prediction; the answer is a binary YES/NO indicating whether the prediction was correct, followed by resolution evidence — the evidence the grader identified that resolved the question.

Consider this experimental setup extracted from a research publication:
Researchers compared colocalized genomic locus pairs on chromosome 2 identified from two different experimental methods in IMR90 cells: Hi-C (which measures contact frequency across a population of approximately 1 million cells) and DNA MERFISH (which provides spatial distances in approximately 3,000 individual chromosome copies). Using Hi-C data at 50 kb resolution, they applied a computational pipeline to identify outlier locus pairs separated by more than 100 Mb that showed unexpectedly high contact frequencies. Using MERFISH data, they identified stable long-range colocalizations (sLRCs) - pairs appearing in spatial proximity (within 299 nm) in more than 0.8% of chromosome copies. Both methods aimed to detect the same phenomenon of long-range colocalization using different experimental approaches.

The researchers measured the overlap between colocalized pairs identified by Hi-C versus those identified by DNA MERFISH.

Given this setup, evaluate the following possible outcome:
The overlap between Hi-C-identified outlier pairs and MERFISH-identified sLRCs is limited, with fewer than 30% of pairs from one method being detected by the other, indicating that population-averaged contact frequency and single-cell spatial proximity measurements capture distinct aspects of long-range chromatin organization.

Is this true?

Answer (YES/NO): NO